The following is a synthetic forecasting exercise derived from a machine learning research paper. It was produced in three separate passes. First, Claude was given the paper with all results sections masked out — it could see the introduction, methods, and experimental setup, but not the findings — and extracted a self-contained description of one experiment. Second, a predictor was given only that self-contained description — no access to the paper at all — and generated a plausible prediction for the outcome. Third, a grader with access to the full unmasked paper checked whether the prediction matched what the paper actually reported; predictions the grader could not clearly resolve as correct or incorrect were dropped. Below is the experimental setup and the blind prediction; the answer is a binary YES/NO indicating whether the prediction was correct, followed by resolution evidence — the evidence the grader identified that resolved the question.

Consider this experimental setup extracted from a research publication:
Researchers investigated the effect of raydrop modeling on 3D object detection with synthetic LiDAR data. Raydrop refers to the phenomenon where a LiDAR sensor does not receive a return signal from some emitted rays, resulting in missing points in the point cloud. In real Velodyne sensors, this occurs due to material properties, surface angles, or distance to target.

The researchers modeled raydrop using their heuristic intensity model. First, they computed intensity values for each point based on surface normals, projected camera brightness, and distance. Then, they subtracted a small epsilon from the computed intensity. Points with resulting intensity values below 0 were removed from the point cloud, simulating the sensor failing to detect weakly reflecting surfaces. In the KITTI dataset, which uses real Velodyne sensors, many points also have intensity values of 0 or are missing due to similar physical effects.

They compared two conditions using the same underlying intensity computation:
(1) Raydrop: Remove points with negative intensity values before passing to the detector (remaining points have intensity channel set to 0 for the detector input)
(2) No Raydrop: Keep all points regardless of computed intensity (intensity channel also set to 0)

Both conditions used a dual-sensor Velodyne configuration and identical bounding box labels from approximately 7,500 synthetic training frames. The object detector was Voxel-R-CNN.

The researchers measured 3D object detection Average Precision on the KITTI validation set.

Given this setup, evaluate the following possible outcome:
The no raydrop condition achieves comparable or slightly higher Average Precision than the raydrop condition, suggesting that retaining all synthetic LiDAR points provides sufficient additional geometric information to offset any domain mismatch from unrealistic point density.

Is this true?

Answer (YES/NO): YES